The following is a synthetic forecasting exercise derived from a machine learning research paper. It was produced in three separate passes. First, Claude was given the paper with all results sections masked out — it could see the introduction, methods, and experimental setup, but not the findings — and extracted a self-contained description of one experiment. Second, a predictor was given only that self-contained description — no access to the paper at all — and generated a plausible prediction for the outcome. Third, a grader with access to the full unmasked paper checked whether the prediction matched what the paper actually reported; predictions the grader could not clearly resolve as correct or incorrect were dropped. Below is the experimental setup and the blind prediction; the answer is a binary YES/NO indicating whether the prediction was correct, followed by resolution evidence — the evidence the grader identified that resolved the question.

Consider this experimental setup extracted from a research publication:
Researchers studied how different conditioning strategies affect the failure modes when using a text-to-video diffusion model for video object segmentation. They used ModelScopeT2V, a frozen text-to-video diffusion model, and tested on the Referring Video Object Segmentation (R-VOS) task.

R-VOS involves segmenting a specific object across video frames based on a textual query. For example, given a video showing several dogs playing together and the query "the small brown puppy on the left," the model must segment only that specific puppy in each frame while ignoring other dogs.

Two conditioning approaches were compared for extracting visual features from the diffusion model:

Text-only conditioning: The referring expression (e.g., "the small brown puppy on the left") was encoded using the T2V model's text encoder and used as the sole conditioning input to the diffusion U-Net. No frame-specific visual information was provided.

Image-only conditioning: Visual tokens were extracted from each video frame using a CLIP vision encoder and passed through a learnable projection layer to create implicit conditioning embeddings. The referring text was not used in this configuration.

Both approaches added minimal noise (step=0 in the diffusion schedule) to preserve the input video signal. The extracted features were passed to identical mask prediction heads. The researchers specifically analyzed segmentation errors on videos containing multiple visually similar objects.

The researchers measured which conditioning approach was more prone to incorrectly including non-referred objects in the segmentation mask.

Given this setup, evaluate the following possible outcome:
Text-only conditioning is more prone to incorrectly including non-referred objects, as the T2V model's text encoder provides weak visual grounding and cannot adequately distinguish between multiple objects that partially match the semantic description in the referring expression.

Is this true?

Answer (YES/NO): NO